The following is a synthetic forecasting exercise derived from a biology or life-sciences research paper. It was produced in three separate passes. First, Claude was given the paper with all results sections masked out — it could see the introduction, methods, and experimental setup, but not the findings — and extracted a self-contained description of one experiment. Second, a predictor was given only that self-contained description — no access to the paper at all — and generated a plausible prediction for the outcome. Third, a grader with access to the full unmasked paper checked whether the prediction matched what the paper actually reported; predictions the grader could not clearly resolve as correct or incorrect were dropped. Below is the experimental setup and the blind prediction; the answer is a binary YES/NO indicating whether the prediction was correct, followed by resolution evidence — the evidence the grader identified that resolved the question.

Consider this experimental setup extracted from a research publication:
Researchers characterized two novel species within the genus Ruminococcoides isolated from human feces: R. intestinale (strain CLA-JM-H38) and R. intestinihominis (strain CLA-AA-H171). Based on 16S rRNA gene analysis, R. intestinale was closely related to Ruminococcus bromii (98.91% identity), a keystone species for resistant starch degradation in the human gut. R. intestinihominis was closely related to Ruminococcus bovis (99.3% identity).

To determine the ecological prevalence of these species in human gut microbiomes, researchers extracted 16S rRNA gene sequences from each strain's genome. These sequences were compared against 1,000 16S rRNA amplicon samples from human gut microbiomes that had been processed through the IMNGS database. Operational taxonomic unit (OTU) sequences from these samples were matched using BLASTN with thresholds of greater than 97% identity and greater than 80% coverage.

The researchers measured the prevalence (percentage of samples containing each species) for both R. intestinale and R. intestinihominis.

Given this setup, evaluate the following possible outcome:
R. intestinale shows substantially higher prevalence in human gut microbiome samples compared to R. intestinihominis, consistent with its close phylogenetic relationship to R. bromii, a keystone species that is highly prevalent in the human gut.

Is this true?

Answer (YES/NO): YES